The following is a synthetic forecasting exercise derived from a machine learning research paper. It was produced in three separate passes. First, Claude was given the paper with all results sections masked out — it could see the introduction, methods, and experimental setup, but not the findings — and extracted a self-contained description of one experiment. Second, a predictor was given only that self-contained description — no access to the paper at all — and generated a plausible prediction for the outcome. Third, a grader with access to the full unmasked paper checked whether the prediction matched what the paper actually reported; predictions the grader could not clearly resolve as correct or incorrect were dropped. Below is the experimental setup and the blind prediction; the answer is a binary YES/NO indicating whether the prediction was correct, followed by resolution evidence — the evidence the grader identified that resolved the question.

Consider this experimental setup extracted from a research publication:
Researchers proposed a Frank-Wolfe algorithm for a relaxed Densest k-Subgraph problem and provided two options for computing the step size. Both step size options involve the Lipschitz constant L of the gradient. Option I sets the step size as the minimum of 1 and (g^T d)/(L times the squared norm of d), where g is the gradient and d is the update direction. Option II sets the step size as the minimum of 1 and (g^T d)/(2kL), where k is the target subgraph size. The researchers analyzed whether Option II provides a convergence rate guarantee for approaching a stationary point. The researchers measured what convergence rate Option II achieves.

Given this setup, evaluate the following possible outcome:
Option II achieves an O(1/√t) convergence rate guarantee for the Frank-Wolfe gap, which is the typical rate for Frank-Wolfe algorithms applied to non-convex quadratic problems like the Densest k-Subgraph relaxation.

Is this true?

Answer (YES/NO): YES